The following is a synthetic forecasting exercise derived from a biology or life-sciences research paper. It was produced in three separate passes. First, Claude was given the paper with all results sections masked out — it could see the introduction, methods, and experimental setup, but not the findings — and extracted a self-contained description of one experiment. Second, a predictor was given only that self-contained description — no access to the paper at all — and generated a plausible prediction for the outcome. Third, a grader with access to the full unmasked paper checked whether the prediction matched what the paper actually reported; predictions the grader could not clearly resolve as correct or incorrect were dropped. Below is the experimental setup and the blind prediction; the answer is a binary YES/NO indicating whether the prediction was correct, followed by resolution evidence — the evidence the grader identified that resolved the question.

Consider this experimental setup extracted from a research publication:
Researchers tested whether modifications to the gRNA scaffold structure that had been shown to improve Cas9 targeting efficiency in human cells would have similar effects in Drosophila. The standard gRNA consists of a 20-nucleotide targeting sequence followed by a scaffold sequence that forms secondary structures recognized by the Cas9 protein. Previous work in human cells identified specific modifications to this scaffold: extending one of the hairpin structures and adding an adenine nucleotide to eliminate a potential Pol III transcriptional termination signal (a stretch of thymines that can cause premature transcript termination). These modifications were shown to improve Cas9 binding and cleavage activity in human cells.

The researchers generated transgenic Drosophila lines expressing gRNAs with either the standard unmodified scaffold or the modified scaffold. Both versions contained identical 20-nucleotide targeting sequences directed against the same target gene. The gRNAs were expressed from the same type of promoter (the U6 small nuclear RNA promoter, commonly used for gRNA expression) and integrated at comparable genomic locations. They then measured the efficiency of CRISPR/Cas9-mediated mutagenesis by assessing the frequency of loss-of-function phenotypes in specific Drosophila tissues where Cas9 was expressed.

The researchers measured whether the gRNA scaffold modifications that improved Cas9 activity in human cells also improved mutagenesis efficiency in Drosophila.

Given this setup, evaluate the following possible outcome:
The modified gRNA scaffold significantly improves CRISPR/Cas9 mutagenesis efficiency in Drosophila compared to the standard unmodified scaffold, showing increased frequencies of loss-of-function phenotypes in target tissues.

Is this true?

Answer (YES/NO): YES